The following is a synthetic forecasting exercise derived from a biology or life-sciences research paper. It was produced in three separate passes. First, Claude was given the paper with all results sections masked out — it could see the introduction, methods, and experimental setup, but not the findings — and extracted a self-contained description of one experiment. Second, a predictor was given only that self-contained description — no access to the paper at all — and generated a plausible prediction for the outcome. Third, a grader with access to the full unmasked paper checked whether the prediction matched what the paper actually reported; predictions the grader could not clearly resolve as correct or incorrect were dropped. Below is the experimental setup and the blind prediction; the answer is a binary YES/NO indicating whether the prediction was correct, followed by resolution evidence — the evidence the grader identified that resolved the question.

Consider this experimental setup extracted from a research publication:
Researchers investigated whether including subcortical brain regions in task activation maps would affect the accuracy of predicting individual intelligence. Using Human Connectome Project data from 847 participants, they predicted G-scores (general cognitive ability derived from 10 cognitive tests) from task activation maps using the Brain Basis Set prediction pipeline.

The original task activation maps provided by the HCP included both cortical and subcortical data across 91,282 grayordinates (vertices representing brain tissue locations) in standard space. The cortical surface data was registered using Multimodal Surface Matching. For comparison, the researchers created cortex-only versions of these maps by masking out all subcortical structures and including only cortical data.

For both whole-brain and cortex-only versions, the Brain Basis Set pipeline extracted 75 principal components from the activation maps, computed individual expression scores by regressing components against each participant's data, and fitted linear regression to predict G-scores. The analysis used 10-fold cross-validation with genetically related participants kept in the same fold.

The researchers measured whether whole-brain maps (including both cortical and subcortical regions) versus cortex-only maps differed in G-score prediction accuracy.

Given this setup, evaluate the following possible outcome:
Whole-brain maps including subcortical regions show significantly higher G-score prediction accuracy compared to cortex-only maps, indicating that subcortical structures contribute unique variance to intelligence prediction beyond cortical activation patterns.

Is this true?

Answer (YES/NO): NO